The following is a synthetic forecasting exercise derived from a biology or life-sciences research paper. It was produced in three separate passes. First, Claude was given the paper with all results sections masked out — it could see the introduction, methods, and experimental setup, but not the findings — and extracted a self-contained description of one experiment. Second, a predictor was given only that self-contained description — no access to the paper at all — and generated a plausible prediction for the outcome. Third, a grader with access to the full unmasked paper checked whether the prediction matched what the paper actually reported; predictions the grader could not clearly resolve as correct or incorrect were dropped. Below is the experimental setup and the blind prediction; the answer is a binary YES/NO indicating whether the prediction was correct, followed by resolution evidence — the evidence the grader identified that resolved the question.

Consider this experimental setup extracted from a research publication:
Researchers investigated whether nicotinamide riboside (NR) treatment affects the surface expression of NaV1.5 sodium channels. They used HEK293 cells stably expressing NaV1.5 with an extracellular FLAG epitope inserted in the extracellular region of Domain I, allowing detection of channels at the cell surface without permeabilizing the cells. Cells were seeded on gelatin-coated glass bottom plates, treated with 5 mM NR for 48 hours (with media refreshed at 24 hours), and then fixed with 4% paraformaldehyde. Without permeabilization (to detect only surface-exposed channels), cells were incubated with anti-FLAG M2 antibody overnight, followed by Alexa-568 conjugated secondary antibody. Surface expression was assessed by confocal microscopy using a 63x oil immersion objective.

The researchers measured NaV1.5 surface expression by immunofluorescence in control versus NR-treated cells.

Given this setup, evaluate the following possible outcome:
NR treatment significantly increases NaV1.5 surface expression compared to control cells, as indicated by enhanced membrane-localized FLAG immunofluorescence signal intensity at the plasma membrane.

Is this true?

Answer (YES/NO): NO